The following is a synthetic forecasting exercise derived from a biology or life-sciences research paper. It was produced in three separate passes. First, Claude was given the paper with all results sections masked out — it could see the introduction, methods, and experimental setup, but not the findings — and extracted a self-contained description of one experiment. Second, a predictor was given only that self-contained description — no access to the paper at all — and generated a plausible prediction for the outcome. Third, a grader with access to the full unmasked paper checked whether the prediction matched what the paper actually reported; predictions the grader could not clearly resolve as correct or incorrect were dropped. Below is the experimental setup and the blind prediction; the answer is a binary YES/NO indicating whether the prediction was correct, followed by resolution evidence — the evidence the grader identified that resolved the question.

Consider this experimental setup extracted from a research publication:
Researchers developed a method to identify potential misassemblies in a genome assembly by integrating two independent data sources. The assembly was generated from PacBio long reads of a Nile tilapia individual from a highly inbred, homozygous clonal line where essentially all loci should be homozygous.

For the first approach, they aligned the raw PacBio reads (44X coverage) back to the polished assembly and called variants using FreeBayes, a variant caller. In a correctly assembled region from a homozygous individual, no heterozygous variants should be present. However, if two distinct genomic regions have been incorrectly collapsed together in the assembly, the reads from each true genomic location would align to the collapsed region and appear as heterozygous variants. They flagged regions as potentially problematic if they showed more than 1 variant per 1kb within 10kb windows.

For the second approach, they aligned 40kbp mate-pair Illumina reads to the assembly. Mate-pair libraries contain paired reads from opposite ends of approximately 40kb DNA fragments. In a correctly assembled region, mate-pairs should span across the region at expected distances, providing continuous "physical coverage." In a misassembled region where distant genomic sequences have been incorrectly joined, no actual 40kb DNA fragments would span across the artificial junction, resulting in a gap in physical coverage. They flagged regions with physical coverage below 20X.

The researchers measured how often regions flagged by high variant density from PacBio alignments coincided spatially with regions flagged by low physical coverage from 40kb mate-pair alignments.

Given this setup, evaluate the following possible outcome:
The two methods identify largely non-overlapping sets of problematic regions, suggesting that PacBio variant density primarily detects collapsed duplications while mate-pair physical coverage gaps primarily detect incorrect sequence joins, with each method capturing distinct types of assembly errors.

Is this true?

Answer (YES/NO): NO